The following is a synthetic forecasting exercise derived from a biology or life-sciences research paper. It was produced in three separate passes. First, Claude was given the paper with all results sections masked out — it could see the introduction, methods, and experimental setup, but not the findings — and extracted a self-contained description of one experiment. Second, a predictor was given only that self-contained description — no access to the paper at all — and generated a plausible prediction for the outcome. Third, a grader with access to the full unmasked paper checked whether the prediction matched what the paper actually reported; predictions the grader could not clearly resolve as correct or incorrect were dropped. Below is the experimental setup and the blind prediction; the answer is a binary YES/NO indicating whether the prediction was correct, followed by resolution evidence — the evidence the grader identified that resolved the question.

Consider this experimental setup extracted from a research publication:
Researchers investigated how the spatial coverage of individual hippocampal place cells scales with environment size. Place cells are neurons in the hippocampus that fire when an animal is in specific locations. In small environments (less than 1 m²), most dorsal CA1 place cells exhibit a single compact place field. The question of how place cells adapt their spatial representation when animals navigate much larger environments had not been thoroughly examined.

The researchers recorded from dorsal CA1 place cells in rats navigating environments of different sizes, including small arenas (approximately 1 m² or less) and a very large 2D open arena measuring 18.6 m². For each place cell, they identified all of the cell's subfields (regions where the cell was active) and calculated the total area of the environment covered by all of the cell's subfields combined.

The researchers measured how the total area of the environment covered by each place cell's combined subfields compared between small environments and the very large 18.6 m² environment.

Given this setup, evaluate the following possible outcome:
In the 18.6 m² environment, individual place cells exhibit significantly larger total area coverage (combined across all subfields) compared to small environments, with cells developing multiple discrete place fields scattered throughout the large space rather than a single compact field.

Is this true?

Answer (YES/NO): YES